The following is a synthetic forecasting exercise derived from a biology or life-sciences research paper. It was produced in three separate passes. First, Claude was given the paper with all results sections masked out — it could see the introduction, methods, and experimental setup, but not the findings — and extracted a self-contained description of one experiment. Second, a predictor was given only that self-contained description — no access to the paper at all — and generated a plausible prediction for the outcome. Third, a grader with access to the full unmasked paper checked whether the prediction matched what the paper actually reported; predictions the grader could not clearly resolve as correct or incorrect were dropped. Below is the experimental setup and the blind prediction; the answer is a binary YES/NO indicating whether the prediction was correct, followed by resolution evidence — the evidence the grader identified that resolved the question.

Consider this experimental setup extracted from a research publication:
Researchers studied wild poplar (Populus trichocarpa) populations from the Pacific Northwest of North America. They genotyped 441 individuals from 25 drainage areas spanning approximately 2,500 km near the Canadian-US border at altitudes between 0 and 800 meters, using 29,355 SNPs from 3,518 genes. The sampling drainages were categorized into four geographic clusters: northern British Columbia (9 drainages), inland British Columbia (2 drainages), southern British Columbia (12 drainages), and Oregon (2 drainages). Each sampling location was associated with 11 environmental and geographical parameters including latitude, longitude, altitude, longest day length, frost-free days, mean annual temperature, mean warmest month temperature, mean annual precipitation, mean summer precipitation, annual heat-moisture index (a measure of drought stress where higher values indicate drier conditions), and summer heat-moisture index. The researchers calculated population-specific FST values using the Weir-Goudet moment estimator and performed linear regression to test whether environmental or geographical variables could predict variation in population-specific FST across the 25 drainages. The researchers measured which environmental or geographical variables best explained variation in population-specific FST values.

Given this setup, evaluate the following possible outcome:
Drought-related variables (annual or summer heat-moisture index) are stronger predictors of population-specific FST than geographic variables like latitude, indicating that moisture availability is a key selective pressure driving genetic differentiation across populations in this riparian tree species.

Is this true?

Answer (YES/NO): NO